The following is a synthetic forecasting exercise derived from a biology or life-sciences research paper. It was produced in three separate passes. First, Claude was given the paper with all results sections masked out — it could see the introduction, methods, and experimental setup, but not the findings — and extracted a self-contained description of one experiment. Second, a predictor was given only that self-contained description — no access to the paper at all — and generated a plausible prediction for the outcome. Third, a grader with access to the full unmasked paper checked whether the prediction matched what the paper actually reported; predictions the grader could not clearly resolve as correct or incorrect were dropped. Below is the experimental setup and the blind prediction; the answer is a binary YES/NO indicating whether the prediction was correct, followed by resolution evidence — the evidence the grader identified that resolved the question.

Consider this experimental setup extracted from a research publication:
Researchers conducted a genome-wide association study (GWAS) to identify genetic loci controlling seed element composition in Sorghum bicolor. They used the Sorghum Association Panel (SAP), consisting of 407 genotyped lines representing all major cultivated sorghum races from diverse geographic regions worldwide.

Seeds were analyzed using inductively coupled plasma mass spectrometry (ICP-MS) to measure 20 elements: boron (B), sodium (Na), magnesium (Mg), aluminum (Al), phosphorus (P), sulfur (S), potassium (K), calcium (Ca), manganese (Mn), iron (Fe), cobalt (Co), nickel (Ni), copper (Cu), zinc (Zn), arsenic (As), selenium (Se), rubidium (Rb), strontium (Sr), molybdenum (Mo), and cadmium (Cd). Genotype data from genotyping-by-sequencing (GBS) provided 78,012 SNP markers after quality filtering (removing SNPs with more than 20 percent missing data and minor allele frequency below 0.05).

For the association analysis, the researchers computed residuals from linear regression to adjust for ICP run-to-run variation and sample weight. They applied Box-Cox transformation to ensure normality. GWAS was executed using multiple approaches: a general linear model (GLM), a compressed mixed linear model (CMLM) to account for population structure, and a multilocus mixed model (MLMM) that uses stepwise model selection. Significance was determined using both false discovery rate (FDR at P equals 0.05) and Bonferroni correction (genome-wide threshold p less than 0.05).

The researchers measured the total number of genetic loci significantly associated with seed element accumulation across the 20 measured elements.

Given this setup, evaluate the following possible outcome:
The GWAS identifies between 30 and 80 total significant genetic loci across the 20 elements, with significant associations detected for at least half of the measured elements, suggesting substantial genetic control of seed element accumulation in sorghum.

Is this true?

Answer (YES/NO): NO